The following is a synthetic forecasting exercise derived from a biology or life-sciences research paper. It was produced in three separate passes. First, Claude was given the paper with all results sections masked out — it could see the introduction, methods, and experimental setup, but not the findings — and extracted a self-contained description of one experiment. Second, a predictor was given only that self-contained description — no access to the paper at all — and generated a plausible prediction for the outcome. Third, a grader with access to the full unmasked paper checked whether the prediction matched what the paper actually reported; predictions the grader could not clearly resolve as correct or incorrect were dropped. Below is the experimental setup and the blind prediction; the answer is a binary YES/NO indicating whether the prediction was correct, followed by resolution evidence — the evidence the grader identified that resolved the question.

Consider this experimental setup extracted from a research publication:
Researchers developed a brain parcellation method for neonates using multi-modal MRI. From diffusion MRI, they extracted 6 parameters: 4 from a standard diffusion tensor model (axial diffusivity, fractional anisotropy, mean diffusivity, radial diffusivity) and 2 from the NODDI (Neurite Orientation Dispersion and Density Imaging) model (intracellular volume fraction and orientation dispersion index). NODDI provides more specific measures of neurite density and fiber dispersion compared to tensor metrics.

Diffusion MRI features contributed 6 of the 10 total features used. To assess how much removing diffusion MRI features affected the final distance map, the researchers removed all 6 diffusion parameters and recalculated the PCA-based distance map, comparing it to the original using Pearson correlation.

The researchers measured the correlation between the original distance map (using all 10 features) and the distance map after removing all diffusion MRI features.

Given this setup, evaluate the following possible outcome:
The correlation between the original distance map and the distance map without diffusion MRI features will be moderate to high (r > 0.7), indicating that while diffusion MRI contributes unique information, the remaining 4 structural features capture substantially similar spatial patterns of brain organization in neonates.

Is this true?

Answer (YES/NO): YES